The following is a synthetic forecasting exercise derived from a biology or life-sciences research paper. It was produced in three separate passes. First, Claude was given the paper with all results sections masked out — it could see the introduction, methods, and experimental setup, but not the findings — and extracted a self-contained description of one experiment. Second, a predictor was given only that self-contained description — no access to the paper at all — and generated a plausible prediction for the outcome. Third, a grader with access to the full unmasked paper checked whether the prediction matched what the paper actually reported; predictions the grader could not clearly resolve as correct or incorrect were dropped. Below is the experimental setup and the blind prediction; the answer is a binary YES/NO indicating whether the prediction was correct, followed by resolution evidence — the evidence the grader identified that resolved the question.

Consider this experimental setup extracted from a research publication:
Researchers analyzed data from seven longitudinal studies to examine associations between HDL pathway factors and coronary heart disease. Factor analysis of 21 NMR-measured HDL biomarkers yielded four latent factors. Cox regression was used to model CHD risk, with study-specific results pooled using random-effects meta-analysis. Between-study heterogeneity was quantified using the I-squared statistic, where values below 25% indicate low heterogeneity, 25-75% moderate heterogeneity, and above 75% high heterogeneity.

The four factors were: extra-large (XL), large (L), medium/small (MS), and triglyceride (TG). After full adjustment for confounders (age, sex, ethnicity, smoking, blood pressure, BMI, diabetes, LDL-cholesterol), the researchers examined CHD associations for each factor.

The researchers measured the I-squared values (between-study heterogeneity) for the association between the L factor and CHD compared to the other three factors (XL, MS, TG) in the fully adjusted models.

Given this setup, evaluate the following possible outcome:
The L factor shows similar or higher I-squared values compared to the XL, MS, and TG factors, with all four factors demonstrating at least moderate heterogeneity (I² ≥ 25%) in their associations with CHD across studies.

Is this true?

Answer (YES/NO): NO